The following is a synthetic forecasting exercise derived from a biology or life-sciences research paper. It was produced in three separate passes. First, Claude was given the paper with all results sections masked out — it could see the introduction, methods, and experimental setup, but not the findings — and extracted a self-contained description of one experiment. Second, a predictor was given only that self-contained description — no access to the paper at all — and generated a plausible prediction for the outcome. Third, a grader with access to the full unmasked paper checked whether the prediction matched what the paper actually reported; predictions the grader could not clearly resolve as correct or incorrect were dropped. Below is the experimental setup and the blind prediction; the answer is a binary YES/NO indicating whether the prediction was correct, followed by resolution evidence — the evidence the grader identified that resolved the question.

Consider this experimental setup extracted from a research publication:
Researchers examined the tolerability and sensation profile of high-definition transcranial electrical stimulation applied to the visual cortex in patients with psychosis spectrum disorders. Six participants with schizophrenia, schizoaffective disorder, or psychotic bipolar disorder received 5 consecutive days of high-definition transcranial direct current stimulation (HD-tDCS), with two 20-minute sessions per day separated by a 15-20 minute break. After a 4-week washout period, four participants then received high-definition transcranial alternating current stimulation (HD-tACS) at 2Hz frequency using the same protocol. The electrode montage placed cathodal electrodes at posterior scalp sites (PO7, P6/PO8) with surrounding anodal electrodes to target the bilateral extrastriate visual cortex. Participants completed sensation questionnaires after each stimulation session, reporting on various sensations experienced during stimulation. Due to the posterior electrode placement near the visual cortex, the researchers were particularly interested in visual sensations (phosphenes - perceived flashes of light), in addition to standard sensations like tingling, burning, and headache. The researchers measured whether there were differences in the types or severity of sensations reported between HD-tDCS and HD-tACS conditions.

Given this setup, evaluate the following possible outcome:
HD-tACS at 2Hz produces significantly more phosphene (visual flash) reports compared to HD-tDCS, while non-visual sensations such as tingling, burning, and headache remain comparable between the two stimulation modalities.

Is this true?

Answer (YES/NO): NO